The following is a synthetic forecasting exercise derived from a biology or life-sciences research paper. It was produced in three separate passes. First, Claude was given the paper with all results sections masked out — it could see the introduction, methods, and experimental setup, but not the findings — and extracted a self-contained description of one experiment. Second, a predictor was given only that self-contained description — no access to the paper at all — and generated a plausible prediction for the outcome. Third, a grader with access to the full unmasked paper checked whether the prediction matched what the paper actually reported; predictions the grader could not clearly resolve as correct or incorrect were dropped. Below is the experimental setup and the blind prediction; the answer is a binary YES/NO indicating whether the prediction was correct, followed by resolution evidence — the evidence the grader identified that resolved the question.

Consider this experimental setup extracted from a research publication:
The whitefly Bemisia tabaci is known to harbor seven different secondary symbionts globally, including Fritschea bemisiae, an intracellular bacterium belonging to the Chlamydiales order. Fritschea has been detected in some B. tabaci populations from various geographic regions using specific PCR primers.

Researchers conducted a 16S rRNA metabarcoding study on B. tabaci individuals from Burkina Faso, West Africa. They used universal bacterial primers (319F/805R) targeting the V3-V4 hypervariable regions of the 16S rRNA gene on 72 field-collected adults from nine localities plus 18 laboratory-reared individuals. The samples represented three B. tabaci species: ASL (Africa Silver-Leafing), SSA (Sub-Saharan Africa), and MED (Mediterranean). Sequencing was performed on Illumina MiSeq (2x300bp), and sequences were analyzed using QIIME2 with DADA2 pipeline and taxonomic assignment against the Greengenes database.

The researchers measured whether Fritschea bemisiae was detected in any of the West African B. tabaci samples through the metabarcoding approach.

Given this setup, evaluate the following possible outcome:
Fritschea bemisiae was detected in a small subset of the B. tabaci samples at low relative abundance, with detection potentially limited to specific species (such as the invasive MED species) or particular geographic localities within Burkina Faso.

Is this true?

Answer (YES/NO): NO